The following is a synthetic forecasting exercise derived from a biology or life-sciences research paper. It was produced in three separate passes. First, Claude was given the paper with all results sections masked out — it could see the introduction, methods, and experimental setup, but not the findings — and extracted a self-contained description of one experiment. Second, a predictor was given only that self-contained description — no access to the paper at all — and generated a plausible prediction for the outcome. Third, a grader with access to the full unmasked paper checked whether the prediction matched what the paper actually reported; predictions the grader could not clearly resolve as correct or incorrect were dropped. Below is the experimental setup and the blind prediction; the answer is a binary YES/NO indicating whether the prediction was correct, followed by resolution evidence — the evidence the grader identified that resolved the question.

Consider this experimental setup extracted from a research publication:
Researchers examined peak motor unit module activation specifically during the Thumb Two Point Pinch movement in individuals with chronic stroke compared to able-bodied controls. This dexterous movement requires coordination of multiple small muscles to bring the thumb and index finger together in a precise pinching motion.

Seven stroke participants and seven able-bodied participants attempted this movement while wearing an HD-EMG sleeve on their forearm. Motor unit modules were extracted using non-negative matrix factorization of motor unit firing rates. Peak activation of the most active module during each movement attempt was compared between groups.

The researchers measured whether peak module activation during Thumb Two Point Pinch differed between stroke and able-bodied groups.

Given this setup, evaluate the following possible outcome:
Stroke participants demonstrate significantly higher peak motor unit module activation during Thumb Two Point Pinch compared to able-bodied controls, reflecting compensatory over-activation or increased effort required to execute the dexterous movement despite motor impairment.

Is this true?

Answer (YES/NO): YES